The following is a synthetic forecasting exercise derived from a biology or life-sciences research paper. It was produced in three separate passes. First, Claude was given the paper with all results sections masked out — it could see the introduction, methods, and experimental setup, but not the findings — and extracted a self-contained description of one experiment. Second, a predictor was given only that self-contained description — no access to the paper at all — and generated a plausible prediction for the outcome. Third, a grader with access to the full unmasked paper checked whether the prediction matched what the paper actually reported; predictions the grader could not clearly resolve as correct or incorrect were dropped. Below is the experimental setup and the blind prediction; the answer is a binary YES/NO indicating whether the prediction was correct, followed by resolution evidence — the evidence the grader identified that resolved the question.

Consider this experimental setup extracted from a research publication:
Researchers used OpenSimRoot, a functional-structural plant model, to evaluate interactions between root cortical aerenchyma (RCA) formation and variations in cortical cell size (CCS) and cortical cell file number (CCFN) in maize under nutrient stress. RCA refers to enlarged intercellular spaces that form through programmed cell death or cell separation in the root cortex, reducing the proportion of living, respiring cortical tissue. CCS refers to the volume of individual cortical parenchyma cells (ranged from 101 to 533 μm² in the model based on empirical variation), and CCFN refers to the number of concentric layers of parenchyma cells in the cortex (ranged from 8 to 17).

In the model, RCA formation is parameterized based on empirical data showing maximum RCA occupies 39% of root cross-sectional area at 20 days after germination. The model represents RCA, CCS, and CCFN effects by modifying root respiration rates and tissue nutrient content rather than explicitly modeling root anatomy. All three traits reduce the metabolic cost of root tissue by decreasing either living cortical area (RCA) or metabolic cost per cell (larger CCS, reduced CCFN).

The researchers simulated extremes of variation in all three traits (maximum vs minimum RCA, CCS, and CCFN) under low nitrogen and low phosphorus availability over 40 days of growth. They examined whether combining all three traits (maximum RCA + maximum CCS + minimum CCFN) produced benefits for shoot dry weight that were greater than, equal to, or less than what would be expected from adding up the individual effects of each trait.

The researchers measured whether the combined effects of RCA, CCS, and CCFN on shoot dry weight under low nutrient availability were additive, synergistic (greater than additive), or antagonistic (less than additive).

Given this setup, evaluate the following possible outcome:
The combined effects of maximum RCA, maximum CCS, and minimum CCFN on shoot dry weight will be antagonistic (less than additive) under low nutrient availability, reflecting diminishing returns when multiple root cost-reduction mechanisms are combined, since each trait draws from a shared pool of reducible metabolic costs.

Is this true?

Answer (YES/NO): NO